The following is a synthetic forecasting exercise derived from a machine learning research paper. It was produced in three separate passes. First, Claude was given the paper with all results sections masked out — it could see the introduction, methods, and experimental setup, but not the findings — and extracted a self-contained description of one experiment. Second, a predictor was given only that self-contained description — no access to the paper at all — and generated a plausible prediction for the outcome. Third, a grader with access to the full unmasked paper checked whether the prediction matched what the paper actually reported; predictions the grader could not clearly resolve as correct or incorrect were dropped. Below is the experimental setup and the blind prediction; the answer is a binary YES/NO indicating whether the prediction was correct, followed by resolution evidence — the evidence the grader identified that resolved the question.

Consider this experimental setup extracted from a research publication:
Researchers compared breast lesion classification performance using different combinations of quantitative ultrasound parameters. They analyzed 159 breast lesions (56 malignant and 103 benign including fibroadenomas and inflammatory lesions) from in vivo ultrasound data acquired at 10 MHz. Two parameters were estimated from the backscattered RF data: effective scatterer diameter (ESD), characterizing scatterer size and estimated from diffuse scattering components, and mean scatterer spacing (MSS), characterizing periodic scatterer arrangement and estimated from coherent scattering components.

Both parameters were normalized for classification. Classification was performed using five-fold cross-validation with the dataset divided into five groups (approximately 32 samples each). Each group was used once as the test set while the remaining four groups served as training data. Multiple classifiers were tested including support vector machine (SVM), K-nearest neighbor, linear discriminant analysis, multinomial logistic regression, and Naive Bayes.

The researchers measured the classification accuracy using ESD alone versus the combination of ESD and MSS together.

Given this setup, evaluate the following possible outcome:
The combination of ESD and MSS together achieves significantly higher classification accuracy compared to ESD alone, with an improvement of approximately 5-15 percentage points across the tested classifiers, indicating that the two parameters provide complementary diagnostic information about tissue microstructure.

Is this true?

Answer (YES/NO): NO